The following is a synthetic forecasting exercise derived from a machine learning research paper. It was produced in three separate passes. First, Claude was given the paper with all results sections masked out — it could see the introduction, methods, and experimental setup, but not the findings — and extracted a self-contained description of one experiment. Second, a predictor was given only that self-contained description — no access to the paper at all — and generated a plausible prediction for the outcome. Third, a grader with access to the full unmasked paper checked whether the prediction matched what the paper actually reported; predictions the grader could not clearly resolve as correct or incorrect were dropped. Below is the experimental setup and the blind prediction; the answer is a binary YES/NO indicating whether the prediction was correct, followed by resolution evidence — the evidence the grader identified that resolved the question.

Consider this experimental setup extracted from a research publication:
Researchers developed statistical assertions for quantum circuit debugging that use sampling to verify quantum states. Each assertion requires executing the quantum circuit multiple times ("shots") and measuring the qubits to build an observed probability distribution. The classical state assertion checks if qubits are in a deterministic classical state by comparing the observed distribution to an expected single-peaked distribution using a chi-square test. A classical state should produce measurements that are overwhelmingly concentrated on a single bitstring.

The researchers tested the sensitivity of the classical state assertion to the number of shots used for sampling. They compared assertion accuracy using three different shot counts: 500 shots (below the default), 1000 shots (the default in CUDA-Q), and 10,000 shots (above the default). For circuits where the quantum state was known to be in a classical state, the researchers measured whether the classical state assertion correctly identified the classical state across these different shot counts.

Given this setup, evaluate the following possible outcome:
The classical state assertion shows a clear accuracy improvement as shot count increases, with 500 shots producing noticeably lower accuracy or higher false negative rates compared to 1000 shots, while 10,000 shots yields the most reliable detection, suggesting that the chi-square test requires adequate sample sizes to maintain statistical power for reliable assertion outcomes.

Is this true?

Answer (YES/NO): NO